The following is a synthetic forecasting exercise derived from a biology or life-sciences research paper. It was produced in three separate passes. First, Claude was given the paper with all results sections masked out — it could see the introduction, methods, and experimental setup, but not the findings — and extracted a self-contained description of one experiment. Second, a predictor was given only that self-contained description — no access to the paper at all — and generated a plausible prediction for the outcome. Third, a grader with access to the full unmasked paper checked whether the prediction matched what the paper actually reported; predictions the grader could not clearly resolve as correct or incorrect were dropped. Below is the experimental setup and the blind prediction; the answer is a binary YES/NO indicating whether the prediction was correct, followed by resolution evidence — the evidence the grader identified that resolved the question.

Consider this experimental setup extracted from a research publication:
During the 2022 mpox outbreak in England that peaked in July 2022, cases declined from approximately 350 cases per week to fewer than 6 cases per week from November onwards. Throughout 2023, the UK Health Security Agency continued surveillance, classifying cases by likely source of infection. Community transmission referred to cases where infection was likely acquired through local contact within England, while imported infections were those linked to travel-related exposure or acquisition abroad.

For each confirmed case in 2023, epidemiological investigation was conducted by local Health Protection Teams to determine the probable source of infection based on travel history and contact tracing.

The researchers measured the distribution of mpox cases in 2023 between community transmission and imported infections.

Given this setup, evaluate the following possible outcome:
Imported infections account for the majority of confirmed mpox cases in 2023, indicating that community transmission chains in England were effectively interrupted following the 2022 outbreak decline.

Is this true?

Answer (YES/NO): NO